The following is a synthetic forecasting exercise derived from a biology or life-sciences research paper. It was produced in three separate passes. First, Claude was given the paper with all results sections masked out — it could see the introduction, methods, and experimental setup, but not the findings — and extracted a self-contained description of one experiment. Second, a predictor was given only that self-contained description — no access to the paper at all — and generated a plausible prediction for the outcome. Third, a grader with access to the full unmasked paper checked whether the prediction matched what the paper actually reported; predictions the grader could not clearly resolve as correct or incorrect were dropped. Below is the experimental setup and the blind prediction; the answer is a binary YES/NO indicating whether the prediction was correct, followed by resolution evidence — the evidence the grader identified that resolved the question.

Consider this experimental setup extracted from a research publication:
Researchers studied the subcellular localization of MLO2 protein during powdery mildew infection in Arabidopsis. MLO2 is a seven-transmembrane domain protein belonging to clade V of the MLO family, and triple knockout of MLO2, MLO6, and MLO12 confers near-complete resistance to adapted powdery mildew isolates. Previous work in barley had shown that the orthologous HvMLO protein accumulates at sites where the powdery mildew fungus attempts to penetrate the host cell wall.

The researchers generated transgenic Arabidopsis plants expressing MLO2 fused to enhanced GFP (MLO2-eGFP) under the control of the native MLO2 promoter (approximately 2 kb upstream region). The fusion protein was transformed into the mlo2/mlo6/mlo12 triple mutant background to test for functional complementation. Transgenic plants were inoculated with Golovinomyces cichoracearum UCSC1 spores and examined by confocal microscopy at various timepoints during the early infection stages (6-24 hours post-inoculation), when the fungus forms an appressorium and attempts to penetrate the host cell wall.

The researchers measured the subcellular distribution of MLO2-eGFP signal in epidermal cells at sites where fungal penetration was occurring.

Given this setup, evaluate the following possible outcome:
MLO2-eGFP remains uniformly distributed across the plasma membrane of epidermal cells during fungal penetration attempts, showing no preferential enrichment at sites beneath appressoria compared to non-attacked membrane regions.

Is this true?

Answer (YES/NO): NO